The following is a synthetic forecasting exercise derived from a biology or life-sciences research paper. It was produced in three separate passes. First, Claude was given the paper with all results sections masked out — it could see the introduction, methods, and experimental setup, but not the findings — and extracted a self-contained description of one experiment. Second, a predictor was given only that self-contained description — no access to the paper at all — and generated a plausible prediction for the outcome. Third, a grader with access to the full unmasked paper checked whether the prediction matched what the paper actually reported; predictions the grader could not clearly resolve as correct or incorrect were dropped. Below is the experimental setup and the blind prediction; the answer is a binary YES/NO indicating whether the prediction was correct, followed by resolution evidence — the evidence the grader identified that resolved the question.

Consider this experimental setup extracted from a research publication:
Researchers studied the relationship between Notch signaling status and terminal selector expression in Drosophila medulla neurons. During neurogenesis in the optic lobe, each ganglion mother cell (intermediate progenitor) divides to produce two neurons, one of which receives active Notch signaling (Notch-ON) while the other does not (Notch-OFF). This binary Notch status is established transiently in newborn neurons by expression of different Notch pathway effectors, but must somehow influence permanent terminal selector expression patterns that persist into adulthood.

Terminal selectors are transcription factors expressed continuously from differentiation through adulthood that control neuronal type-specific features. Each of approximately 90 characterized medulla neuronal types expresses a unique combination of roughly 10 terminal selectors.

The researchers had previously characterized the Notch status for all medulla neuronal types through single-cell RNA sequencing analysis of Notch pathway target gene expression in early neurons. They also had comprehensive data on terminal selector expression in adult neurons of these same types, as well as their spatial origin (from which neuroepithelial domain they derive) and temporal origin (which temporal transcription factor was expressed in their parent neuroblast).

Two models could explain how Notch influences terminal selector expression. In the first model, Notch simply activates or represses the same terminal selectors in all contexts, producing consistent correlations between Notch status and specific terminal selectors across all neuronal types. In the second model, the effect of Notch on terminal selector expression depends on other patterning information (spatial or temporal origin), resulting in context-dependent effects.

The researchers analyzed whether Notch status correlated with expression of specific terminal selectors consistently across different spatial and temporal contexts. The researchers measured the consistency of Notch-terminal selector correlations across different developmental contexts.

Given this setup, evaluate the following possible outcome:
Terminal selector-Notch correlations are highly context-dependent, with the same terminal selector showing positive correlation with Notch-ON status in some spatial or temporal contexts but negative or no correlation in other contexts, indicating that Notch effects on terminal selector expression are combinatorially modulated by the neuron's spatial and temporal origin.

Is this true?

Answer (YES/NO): YES